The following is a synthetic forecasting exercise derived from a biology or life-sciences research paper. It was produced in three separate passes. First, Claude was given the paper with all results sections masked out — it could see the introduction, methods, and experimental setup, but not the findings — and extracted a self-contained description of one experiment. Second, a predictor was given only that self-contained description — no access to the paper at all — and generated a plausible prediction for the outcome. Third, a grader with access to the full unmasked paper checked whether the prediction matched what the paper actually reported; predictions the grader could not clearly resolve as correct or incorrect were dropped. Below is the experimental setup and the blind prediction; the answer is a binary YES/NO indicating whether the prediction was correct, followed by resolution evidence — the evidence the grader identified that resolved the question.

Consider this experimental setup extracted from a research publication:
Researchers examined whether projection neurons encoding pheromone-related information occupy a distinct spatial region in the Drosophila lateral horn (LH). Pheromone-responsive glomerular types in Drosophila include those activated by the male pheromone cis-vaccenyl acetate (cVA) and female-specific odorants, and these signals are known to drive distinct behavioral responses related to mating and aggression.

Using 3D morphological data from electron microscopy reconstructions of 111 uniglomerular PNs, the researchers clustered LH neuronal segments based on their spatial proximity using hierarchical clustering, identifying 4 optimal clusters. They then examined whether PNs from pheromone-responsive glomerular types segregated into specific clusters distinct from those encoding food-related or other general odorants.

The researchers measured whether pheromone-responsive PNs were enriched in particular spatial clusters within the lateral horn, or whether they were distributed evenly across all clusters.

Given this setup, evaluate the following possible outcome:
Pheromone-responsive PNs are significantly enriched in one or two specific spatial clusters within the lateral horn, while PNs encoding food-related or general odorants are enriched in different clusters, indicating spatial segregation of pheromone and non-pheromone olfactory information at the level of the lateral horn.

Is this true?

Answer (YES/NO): YES